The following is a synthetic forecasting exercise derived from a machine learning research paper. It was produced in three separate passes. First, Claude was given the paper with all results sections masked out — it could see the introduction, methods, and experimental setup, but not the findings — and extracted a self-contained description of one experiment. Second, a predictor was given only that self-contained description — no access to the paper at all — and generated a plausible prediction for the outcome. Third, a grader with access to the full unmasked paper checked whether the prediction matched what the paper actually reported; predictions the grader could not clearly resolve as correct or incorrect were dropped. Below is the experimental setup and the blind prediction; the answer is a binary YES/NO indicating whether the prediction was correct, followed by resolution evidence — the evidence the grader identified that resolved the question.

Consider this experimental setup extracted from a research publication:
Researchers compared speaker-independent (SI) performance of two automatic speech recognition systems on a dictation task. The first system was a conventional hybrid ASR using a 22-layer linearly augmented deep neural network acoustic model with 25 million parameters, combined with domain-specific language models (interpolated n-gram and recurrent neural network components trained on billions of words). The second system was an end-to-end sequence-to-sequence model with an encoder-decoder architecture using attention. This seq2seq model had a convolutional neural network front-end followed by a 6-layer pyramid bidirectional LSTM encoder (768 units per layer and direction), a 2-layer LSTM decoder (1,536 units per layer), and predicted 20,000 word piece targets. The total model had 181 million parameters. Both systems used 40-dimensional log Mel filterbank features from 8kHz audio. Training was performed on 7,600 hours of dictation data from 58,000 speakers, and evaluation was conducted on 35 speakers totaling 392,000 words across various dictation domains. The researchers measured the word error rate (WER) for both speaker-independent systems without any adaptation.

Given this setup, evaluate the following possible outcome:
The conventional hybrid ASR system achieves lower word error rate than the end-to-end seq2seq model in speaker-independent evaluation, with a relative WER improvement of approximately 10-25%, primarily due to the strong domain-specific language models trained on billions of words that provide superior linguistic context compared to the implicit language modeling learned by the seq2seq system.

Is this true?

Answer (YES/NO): NO